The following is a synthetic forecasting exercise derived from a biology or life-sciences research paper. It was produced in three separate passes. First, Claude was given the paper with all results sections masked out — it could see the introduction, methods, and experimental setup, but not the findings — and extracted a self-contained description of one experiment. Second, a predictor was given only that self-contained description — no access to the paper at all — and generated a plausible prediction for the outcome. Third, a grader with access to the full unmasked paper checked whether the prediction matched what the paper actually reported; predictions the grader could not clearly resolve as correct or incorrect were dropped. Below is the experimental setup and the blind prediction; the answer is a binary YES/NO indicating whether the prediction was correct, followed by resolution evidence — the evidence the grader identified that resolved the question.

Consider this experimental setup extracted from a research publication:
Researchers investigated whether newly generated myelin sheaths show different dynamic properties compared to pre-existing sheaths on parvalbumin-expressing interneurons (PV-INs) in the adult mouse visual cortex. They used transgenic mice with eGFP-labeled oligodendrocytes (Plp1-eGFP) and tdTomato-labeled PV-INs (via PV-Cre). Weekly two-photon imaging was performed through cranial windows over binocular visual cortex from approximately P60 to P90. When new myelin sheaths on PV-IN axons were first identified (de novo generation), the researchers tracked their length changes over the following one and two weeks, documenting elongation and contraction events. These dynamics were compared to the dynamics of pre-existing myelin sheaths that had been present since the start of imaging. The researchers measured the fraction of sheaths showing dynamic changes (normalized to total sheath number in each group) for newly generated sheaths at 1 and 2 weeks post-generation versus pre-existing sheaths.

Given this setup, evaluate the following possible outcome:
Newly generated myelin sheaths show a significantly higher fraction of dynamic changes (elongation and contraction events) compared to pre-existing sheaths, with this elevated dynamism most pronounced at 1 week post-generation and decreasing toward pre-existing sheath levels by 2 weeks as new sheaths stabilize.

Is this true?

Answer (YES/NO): NO